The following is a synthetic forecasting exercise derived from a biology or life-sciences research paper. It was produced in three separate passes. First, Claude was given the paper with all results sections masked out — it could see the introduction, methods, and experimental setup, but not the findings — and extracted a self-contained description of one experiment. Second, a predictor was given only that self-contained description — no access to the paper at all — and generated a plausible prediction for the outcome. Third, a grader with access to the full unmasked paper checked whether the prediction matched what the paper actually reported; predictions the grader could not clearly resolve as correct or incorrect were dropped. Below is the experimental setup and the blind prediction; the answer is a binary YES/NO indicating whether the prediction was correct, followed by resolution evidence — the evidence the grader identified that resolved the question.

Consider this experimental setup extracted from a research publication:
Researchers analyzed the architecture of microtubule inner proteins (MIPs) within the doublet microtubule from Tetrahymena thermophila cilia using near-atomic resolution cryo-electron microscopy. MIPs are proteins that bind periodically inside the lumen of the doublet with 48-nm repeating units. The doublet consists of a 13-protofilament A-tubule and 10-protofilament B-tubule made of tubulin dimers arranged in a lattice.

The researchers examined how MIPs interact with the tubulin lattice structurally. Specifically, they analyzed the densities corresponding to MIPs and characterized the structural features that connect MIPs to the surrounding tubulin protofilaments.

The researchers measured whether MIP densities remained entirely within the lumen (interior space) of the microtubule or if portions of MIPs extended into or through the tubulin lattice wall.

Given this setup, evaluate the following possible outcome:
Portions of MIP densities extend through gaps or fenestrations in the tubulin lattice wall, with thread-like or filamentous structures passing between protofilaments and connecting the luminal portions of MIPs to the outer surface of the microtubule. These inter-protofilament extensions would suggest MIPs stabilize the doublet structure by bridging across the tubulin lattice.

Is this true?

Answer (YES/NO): YES